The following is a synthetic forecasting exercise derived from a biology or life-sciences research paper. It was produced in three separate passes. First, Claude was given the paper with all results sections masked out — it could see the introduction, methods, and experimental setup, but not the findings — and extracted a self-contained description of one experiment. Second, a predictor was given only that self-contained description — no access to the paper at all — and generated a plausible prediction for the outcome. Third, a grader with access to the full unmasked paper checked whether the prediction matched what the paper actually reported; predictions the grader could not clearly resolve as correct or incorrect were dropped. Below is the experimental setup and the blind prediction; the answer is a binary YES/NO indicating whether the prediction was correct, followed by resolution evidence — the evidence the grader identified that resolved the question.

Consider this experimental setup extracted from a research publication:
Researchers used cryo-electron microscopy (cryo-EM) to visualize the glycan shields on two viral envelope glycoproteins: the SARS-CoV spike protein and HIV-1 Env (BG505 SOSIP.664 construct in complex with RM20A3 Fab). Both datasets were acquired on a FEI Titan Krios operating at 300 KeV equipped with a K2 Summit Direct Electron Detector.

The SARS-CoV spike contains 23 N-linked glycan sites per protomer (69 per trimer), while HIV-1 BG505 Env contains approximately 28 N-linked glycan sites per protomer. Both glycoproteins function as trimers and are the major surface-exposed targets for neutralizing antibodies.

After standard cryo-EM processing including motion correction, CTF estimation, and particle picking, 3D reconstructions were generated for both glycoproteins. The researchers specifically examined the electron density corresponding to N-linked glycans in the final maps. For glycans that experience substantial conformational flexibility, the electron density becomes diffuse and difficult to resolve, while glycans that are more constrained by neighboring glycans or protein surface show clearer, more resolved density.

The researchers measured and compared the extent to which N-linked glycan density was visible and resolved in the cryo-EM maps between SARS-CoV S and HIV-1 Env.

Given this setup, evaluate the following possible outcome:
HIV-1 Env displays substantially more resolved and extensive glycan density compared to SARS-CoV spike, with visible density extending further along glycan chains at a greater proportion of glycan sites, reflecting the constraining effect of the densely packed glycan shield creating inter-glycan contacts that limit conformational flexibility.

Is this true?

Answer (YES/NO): YES